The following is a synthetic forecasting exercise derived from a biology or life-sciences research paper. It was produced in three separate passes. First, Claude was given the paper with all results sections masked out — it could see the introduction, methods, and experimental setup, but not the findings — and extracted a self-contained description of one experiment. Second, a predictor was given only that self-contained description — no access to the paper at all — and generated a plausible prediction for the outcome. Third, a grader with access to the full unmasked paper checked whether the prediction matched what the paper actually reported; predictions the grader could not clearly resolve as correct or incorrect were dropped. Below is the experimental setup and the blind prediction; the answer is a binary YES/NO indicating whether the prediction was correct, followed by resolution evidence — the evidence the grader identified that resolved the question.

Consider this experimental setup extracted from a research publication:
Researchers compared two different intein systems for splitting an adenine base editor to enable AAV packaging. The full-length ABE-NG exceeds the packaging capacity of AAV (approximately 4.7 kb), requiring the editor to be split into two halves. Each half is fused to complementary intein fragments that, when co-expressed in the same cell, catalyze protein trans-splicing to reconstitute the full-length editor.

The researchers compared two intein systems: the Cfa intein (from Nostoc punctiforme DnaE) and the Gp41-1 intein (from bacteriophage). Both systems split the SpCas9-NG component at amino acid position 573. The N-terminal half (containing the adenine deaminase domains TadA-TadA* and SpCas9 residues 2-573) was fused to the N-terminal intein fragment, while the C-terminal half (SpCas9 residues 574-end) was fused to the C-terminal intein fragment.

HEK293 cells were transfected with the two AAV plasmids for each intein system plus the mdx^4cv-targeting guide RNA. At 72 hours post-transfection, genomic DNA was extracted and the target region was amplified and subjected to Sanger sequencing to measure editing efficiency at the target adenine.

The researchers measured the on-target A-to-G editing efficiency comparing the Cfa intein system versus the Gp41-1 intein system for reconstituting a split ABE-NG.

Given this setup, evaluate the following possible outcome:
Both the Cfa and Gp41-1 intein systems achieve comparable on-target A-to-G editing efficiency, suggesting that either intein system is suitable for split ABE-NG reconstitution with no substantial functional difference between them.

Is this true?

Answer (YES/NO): YES